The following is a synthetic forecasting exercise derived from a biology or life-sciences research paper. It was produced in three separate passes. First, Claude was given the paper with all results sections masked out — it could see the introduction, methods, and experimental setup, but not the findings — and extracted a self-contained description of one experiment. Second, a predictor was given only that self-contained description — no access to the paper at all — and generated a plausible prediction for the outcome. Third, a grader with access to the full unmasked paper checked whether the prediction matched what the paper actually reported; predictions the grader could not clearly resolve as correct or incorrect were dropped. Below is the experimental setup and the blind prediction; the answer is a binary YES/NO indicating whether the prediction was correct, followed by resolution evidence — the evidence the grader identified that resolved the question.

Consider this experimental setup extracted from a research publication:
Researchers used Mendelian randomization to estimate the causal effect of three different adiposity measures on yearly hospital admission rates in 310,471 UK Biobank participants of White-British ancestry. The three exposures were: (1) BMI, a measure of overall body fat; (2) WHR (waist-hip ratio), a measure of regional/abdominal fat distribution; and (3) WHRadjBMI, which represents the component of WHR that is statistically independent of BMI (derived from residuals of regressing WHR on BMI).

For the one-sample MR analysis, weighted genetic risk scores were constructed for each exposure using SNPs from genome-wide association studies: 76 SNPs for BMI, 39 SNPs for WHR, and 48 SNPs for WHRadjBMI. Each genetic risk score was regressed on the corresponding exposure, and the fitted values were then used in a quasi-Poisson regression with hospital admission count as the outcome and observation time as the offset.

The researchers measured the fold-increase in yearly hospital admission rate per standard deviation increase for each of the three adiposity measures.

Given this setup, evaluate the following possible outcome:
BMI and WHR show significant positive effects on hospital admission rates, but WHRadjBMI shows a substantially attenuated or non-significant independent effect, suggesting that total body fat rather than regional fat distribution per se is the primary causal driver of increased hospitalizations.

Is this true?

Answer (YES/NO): NO